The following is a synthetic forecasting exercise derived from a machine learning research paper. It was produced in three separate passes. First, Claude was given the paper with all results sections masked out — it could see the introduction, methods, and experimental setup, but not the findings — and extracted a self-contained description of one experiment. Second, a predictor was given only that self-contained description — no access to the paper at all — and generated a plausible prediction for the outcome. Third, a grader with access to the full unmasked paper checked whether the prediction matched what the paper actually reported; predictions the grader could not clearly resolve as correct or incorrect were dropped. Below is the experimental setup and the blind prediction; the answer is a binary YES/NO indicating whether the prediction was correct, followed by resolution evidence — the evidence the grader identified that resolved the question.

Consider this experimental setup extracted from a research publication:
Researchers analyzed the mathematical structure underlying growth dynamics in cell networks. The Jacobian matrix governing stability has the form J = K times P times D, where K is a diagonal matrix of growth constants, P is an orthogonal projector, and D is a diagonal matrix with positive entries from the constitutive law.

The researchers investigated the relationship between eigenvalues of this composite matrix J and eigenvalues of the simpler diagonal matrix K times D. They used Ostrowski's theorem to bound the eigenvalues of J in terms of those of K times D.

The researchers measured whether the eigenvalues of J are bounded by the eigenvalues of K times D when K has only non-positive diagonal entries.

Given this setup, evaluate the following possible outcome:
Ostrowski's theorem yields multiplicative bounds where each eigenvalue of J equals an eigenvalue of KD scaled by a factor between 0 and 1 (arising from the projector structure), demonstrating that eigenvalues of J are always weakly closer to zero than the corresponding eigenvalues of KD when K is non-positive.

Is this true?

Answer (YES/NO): YES